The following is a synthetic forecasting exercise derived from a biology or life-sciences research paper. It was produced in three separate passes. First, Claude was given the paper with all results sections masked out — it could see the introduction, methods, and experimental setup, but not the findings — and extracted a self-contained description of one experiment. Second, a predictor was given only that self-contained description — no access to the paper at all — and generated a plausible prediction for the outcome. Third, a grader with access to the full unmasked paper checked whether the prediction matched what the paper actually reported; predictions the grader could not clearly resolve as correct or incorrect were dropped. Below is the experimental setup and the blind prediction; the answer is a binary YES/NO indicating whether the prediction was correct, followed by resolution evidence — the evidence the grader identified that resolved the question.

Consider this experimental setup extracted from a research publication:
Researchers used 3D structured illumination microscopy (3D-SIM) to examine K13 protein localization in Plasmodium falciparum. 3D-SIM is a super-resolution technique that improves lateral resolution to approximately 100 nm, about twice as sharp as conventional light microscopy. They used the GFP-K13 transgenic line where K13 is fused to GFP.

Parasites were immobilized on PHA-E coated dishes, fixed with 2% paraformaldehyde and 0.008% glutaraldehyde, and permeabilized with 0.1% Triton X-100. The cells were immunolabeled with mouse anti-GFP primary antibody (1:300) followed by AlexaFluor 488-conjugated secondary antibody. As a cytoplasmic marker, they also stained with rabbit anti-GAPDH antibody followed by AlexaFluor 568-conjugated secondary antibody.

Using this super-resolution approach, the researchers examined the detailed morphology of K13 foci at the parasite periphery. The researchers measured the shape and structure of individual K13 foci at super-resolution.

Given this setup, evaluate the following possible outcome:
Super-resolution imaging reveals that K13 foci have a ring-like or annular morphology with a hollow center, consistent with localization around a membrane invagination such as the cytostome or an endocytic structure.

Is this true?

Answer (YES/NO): YES